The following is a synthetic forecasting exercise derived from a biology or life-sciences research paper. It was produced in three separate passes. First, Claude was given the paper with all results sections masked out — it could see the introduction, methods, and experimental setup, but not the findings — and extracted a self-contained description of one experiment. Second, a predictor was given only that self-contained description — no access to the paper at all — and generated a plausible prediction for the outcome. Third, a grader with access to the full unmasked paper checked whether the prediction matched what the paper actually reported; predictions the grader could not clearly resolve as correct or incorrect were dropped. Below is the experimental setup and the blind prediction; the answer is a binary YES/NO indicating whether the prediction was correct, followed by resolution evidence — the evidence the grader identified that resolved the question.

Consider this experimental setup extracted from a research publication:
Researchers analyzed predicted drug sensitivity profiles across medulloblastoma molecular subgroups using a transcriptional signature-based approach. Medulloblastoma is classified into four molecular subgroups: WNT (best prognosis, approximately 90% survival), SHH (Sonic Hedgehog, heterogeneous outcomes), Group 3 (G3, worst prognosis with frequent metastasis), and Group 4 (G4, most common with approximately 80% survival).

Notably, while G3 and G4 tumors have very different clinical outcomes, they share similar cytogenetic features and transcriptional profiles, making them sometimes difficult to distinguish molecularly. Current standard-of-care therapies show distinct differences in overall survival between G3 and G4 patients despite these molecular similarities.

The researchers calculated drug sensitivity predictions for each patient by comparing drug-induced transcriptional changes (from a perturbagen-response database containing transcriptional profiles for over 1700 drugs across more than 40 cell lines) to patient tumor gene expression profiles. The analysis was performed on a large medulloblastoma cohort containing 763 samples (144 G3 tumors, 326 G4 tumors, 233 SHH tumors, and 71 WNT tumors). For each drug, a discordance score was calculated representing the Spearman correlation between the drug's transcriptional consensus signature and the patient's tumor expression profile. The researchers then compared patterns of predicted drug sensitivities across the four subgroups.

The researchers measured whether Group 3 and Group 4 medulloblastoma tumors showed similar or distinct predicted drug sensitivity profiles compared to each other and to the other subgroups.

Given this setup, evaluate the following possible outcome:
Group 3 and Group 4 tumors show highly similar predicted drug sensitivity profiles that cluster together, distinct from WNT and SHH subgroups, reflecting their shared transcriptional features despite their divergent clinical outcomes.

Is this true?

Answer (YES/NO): YES